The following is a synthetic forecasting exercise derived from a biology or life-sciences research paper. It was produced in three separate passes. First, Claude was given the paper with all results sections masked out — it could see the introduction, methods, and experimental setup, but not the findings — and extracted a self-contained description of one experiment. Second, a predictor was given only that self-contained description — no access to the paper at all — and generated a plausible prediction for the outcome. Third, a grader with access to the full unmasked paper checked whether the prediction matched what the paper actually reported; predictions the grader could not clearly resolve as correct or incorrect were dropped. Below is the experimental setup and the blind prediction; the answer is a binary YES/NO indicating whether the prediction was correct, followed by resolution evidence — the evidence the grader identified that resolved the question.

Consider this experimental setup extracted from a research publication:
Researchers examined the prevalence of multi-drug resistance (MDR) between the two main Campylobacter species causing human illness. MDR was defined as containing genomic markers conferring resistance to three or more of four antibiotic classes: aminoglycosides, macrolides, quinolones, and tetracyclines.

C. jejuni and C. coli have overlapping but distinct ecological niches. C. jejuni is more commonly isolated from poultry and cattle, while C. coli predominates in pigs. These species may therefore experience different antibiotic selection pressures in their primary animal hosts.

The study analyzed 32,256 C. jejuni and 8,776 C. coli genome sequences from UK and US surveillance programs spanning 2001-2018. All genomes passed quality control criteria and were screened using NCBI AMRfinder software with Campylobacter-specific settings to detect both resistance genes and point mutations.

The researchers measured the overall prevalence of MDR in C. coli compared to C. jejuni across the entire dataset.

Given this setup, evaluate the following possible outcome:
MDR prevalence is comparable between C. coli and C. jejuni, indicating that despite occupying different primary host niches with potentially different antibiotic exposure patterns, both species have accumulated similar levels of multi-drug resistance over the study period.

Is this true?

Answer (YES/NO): NO